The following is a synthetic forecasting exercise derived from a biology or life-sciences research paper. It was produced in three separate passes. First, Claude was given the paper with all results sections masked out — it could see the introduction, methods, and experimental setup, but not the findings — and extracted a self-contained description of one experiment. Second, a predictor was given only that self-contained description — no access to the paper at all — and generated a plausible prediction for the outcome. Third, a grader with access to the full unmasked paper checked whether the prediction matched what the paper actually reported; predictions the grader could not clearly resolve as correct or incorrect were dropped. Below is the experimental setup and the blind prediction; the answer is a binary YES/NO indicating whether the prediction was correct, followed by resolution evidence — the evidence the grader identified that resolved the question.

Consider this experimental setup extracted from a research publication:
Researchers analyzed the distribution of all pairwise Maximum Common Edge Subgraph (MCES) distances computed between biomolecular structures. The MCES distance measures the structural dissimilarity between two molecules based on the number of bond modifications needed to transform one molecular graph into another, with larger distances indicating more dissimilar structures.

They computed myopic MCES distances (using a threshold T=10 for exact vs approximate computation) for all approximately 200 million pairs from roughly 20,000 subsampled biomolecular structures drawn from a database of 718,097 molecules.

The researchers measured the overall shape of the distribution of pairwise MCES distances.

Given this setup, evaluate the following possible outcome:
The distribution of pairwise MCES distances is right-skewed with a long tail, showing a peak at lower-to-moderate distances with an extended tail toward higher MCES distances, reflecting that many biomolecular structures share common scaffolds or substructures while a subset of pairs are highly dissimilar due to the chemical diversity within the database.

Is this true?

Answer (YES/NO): NO